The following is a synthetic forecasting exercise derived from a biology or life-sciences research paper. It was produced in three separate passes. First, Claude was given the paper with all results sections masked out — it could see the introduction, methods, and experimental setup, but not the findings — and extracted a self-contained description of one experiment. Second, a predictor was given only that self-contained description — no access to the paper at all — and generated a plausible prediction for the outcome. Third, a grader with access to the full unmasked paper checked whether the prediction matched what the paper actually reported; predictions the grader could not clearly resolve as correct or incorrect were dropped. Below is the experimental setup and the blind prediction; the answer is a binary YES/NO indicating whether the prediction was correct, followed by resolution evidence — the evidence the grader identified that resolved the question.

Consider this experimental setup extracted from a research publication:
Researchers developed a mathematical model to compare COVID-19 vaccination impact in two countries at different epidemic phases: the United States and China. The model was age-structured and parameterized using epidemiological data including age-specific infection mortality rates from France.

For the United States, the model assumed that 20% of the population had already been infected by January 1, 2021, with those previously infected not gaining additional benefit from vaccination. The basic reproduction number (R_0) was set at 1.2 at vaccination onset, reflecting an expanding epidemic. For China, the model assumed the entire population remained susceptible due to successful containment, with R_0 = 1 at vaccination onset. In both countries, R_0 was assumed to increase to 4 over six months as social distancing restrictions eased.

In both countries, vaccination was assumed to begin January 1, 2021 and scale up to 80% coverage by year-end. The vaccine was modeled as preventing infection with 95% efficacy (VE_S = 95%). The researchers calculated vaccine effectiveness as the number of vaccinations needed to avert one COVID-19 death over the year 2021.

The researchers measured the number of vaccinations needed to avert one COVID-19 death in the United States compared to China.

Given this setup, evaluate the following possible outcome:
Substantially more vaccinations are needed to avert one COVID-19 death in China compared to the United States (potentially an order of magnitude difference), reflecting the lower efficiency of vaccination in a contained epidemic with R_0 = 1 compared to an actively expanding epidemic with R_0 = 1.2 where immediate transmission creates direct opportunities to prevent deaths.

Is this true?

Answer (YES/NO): NO